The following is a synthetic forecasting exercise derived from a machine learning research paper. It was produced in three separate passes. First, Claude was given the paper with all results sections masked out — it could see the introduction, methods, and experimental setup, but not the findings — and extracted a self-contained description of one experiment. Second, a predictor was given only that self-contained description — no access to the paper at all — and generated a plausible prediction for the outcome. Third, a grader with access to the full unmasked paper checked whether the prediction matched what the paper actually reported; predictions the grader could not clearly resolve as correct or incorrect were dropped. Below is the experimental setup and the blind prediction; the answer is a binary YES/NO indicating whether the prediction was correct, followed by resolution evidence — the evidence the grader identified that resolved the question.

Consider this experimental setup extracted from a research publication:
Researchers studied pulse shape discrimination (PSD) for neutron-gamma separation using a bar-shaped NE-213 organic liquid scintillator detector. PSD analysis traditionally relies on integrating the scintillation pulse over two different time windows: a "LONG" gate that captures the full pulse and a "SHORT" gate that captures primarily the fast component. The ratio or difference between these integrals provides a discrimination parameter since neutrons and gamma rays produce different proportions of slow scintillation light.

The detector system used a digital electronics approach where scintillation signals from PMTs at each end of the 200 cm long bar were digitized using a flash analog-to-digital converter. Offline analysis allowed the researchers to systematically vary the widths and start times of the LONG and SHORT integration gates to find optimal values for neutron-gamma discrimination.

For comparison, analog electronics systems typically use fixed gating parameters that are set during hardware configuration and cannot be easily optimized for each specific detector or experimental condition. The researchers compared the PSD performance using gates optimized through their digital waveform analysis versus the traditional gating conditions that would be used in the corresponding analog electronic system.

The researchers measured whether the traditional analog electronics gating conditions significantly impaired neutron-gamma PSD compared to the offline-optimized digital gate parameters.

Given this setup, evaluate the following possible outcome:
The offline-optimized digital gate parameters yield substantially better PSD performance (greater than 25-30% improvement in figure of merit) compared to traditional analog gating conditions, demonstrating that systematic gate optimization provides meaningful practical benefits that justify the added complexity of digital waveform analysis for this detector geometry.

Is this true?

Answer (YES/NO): NO